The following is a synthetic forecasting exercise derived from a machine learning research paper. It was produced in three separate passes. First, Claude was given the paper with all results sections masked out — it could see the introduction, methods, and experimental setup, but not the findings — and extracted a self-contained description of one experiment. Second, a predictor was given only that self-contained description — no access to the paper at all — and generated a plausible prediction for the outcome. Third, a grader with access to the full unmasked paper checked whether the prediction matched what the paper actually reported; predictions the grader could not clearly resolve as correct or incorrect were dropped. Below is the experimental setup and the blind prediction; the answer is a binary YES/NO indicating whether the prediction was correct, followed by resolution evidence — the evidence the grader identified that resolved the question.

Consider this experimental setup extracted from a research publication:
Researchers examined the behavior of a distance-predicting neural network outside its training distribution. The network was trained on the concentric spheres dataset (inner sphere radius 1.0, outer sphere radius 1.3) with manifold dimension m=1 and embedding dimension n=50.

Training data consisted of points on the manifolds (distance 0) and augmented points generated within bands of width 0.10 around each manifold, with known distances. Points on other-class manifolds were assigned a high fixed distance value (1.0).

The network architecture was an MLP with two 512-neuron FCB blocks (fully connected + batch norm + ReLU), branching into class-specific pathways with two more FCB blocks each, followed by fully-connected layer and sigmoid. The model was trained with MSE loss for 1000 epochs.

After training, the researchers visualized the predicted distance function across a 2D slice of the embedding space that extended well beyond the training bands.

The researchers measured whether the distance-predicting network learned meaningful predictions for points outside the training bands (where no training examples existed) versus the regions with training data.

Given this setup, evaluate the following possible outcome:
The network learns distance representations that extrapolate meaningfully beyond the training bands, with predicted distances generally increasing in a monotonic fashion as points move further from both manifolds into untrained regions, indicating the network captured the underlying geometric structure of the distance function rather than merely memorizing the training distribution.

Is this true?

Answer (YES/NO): YES